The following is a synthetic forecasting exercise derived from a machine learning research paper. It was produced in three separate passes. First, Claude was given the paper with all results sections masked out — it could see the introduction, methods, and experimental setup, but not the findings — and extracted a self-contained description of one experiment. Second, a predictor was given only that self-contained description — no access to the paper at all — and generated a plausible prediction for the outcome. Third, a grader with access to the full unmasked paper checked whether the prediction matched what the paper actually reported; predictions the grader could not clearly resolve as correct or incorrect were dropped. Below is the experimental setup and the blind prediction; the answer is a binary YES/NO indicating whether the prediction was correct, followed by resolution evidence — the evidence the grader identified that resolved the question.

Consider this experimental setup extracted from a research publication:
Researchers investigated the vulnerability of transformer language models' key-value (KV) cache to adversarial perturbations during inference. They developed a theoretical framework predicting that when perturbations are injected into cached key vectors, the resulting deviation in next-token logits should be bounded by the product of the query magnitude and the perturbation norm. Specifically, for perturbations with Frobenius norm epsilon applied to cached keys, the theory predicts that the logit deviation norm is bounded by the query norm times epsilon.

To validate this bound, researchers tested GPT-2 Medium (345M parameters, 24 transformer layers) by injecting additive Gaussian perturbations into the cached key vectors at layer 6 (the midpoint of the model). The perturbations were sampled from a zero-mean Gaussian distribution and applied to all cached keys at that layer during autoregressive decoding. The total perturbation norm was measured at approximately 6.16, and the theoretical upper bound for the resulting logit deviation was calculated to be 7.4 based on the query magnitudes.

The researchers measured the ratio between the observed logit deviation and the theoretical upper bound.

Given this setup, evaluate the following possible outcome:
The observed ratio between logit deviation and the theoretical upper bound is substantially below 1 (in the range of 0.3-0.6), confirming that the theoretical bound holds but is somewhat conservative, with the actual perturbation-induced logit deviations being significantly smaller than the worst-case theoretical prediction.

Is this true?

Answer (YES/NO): NO